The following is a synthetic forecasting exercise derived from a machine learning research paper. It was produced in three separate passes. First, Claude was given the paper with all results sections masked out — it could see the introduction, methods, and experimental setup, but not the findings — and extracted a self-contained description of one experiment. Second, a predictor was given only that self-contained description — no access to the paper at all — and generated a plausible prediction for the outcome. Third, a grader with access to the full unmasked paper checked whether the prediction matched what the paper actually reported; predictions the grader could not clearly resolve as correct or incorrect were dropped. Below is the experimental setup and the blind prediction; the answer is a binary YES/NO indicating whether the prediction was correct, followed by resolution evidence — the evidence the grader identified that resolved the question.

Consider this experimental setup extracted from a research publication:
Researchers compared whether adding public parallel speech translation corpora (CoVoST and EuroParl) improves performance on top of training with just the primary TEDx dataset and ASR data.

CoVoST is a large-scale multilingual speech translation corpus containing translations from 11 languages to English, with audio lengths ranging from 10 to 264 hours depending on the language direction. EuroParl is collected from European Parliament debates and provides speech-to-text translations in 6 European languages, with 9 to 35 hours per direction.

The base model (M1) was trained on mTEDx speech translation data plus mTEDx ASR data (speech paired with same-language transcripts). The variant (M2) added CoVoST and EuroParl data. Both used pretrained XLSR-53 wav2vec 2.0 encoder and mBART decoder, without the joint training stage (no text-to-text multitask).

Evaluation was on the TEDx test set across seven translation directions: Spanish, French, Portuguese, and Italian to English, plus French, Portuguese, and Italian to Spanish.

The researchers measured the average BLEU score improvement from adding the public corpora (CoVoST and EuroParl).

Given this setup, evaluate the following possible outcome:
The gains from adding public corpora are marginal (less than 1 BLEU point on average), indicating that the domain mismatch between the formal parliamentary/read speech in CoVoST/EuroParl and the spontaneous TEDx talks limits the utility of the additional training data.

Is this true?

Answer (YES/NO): YES